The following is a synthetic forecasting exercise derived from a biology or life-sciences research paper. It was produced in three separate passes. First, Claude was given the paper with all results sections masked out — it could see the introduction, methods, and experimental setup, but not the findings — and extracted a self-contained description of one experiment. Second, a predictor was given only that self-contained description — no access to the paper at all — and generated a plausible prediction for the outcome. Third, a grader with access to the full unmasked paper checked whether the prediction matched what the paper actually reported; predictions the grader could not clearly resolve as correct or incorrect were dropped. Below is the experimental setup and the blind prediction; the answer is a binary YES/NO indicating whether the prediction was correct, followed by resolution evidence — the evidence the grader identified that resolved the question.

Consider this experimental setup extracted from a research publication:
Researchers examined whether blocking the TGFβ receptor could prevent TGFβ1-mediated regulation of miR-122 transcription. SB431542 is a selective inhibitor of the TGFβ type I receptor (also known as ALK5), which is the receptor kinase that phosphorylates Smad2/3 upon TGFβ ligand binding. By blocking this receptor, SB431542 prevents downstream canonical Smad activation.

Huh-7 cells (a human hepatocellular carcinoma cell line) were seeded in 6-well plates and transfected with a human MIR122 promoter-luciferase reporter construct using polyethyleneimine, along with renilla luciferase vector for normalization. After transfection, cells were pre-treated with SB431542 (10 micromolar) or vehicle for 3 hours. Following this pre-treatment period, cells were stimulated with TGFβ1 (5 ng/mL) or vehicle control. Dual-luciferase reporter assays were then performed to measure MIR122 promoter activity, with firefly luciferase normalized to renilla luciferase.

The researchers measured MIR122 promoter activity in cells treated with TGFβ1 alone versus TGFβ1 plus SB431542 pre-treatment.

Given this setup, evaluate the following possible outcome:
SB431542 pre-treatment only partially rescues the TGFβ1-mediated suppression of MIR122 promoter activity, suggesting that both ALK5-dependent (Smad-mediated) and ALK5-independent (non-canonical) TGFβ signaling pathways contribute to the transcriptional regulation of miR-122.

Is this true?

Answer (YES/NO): NO